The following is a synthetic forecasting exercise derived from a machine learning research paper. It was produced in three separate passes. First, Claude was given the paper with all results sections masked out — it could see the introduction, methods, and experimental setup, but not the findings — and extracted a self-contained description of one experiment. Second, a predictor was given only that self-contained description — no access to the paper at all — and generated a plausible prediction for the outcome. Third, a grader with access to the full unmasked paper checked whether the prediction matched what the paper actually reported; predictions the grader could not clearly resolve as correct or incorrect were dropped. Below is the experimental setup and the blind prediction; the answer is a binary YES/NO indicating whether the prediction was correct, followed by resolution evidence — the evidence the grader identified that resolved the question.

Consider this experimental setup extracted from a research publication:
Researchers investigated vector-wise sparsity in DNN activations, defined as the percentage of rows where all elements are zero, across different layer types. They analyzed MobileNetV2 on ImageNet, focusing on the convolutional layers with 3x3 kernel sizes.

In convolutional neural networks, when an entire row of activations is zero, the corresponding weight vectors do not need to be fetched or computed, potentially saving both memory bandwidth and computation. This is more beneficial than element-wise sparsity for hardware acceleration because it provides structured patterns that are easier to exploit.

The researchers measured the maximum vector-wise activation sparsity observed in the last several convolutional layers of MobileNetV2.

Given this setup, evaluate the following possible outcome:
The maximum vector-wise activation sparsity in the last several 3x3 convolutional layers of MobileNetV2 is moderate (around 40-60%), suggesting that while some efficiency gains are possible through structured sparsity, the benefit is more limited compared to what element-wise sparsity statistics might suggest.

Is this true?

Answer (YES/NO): NO